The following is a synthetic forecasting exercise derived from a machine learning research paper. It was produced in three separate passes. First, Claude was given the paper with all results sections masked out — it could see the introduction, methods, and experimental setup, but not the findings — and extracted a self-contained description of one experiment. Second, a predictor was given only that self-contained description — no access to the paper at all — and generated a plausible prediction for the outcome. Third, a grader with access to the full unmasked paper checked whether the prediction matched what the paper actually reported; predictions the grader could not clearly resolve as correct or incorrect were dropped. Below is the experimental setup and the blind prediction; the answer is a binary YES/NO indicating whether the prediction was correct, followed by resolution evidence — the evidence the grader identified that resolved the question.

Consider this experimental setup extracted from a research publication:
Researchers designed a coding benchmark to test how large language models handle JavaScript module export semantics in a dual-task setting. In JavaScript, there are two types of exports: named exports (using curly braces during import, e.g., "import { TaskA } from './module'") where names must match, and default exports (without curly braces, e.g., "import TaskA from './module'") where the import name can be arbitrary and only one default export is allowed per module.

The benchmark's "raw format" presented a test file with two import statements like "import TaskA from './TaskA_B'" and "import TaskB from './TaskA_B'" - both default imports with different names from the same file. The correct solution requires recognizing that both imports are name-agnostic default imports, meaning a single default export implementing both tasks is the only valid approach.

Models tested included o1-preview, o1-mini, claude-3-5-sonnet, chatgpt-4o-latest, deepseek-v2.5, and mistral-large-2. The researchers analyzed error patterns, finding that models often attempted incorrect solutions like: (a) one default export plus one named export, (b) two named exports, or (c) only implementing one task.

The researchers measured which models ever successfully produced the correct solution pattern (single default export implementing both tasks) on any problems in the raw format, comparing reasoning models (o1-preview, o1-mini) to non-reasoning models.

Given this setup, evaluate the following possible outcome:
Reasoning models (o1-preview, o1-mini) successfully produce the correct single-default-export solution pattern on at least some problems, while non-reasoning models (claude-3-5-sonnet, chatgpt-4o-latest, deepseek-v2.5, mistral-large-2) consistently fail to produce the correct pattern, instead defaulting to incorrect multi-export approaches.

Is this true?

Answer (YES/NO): NO